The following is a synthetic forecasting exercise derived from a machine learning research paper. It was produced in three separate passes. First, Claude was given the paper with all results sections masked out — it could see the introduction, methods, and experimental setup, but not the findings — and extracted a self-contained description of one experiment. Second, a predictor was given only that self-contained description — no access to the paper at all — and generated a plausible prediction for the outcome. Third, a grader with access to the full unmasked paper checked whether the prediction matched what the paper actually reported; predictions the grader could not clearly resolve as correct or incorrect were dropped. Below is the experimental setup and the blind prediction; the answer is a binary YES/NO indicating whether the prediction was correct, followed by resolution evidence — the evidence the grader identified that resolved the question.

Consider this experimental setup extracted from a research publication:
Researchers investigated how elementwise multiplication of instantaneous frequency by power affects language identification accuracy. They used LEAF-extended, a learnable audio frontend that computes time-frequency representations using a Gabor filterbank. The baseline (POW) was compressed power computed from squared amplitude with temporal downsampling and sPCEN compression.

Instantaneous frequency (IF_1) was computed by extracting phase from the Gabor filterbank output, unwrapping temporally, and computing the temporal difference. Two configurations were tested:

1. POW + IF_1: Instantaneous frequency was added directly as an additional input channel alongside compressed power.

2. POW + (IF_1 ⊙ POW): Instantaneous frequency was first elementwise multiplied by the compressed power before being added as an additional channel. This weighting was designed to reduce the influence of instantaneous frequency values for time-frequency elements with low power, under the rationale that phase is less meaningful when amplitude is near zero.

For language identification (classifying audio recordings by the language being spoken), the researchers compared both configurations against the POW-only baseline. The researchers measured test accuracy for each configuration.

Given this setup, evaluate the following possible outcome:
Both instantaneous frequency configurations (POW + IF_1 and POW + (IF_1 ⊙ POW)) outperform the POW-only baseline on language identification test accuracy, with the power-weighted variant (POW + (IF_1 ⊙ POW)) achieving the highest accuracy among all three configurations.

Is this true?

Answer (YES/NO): NO